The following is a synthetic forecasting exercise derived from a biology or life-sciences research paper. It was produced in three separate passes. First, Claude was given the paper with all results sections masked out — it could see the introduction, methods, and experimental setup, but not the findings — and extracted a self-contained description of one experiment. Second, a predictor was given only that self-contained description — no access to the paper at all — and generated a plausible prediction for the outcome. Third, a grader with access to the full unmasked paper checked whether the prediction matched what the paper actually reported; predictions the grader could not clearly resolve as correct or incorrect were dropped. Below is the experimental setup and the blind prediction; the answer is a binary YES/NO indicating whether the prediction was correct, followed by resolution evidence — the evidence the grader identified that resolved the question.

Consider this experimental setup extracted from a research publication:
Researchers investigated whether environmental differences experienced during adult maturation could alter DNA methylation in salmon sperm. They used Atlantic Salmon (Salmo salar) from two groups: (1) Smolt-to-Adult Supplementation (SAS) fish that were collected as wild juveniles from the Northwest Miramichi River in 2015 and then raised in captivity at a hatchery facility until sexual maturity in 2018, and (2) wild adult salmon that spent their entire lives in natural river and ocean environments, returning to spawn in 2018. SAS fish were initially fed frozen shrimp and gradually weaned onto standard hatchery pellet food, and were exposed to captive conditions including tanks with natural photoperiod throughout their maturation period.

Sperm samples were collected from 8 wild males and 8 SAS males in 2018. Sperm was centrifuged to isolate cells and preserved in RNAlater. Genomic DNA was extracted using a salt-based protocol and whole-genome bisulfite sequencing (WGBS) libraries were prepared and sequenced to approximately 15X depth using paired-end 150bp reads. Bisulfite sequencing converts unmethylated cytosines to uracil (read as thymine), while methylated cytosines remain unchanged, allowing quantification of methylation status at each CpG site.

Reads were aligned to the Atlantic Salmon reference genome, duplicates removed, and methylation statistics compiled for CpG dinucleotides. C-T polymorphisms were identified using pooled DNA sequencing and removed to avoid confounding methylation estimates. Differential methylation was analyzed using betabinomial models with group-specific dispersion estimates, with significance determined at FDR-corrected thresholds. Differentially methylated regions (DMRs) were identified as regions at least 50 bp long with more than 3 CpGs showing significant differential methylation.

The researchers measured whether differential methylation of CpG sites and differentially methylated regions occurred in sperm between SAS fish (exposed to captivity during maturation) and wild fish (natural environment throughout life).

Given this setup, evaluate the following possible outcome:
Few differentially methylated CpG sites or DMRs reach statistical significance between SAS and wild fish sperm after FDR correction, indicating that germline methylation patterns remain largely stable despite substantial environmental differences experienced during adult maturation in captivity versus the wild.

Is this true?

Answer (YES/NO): NO